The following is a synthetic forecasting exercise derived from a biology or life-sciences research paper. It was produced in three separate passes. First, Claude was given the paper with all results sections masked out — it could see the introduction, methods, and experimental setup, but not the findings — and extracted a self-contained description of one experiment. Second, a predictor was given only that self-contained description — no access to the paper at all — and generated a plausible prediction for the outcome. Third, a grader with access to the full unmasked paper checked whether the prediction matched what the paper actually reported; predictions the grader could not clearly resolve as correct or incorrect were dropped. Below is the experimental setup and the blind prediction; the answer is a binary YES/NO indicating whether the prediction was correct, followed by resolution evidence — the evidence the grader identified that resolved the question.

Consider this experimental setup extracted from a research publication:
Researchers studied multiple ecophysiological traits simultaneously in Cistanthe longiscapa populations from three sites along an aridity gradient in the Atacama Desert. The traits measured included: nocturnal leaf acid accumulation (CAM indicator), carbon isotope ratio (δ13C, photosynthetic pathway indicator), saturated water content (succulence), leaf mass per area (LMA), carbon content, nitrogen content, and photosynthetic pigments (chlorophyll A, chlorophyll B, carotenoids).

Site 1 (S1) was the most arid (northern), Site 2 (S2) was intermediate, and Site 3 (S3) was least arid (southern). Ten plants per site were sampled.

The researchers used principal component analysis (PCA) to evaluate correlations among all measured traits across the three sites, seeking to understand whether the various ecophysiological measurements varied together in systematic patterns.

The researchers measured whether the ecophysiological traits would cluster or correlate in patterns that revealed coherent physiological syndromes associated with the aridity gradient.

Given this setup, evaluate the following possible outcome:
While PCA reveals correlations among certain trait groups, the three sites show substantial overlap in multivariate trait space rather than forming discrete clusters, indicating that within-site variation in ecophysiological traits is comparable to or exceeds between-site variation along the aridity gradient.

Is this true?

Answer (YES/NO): NO